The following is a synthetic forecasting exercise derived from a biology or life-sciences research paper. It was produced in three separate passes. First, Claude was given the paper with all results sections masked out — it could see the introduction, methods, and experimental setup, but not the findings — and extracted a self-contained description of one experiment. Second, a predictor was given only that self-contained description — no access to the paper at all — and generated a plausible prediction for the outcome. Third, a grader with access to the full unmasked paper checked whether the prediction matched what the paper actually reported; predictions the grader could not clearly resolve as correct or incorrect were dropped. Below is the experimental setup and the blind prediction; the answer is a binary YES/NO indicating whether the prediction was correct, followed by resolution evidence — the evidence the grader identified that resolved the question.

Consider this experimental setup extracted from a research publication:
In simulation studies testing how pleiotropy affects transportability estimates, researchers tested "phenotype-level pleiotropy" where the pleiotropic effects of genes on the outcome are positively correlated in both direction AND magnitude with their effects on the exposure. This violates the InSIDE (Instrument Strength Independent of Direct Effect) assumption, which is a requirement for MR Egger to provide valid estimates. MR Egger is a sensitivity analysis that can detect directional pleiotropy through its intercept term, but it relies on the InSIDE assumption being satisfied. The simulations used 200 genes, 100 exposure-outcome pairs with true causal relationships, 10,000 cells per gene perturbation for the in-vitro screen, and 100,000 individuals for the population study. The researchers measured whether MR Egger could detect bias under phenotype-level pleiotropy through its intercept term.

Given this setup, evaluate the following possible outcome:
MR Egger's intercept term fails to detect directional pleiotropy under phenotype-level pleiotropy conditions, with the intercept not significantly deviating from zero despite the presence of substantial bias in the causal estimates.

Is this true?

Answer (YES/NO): YES